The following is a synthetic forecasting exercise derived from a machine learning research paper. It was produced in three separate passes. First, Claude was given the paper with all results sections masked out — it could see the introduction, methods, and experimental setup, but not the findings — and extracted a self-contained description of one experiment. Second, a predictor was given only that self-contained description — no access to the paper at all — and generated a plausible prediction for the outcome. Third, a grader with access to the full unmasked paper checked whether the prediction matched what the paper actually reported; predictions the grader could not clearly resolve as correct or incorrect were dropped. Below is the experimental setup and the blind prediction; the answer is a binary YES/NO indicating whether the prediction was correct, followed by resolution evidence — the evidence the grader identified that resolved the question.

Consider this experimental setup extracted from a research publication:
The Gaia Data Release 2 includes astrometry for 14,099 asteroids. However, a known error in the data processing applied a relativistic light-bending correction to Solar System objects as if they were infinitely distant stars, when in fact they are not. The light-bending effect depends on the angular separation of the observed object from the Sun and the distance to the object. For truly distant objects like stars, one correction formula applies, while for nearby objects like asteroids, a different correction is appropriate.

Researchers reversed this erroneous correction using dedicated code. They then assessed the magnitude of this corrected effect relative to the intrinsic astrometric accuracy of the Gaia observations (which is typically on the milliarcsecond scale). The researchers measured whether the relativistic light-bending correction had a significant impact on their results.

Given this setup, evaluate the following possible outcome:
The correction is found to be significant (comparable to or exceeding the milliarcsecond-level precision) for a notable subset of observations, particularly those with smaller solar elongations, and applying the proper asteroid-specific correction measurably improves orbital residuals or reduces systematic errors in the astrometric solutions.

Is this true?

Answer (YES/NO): NO